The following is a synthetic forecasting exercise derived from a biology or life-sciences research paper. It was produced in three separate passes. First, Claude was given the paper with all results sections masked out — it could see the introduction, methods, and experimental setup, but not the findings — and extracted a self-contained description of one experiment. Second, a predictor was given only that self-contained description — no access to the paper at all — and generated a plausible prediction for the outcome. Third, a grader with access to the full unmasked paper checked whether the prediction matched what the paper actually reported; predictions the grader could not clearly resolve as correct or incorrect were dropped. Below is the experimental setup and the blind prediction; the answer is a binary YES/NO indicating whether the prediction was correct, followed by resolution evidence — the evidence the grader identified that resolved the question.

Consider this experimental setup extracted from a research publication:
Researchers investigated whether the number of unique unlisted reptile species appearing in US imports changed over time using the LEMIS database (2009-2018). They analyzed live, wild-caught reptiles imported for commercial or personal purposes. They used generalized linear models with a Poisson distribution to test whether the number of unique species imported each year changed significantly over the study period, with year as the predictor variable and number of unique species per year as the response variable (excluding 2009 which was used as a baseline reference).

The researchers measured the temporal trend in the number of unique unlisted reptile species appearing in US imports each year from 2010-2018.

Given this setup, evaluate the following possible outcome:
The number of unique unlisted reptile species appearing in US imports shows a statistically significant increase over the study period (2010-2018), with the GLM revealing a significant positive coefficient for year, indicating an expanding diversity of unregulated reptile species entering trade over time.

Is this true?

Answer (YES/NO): YES